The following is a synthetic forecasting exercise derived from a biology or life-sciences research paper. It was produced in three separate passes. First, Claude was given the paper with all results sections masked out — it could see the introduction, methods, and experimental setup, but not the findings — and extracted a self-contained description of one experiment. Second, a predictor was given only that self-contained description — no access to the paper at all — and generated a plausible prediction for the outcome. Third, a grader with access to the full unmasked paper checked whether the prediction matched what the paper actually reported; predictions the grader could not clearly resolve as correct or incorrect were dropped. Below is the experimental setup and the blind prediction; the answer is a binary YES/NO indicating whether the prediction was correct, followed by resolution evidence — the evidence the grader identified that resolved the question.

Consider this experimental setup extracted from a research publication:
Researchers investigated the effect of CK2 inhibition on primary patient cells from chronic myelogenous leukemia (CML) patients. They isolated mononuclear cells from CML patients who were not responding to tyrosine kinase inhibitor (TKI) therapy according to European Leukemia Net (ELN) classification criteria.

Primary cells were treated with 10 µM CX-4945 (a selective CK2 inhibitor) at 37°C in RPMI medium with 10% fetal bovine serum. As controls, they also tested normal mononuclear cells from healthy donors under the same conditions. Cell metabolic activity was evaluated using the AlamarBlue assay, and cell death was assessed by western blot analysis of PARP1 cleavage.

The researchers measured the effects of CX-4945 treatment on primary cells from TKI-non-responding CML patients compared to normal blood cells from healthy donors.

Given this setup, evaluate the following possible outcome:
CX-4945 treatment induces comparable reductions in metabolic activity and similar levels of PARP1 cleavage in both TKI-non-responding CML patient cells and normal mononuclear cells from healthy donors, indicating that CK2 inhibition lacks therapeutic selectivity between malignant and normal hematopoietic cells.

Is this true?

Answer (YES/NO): NO